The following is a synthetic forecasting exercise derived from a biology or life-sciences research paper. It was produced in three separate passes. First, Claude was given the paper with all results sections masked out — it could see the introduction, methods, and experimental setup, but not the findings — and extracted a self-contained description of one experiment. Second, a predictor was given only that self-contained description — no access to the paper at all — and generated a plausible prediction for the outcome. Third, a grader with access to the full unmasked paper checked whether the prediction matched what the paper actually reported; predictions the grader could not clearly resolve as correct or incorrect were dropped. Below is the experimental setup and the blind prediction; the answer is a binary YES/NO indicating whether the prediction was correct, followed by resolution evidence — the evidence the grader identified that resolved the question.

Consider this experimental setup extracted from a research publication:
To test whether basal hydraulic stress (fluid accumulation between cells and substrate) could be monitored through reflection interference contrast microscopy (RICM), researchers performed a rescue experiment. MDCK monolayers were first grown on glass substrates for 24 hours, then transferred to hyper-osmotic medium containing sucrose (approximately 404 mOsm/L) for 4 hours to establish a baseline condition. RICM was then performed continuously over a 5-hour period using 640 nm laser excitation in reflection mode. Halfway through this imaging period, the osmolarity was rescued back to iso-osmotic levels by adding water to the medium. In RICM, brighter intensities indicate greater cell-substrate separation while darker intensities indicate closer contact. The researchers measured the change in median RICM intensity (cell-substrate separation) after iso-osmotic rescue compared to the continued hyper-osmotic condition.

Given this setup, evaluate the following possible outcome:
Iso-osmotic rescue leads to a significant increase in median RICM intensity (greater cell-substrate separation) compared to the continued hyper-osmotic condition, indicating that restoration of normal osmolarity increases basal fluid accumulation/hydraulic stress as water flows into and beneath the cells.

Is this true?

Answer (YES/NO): YES